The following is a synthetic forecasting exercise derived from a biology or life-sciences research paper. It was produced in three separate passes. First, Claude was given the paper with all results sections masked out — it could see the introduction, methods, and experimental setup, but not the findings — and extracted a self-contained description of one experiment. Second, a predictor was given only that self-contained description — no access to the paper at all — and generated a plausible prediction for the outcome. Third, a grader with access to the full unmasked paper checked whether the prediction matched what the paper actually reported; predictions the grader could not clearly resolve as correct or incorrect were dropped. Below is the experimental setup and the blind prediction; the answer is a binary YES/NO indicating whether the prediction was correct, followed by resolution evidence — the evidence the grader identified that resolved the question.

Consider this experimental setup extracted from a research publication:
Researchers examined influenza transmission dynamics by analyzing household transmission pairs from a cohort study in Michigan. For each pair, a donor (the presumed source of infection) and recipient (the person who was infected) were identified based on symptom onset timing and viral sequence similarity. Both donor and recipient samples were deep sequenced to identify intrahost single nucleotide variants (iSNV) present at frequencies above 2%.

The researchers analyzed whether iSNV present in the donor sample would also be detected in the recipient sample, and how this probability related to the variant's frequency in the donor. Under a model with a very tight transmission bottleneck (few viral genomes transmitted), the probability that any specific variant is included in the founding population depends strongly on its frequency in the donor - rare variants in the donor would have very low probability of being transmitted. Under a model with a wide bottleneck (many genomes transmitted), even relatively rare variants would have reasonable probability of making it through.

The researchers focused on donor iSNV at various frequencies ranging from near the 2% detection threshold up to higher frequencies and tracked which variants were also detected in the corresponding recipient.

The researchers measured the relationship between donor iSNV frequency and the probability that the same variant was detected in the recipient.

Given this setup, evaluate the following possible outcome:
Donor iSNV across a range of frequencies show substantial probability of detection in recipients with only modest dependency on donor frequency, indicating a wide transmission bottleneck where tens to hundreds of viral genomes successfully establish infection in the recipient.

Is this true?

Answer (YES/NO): NO